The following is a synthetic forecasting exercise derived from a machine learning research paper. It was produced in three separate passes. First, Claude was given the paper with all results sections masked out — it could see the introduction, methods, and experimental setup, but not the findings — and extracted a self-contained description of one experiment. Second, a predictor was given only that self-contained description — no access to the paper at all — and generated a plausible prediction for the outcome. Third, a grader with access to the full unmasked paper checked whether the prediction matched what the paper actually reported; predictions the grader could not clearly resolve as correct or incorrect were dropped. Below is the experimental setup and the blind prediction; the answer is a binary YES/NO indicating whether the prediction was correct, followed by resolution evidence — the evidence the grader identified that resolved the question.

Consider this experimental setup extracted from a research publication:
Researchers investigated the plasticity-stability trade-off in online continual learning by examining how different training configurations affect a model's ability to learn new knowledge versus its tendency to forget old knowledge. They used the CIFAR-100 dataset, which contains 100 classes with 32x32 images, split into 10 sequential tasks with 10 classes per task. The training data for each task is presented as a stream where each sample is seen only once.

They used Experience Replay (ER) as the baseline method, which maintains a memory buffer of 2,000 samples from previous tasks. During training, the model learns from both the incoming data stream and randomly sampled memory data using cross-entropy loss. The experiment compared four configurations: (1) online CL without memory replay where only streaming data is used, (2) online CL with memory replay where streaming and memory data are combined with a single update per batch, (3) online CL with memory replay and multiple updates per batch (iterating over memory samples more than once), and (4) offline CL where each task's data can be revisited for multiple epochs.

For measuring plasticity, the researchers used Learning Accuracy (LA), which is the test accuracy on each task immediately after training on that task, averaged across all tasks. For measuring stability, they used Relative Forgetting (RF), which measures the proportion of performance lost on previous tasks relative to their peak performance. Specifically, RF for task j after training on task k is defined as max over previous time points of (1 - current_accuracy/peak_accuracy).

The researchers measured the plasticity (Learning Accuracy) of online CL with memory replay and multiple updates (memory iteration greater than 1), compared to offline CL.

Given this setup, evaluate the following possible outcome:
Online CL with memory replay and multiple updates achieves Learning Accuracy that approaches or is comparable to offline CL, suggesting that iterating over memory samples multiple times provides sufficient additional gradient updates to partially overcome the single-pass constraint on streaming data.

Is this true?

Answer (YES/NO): NO